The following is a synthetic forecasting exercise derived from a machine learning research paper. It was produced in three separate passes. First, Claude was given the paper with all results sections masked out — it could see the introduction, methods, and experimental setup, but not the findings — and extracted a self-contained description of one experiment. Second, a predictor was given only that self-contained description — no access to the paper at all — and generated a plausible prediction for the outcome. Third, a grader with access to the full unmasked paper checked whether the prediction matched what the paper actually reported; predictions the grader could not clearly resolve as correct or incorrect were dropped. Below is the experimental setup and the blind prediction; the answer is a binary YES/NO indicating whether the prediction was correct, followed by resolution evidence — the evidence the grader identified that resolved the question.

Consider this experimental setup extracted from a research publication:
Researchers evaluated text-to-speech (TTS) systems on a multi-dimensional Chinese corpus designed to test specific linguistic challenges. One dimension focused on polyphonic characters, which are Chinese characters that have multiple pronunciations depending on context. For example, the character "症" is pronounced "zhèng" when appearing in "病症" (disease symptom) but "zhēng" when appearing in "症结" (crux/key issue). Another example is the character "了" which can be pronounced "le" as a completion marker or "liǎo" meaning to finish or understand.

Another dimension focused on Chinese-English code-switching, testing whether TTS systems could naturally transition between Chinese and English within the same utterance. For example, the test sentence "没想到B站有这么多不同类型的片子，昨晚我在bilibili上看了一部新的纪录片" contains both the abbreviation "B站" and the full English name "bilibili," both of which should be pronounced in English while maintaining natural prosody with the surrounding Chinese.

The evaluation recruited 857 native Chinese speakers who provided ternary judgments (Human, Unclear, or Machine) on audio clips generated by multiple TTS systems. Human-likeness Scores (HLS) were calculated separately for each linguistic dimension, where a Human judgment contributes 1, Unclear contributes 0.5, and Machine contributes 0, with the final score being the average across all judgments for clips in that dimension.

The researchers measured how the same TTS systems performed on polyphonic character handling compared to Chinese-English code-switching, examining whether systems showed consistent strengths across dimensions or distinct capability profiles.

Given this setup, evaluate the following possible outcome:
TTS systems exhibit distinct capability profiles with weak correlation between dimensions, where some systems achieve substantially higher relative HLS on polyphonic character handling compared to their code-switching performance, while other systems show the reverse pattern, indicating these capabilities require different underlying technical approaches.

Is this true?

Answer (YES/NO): NO